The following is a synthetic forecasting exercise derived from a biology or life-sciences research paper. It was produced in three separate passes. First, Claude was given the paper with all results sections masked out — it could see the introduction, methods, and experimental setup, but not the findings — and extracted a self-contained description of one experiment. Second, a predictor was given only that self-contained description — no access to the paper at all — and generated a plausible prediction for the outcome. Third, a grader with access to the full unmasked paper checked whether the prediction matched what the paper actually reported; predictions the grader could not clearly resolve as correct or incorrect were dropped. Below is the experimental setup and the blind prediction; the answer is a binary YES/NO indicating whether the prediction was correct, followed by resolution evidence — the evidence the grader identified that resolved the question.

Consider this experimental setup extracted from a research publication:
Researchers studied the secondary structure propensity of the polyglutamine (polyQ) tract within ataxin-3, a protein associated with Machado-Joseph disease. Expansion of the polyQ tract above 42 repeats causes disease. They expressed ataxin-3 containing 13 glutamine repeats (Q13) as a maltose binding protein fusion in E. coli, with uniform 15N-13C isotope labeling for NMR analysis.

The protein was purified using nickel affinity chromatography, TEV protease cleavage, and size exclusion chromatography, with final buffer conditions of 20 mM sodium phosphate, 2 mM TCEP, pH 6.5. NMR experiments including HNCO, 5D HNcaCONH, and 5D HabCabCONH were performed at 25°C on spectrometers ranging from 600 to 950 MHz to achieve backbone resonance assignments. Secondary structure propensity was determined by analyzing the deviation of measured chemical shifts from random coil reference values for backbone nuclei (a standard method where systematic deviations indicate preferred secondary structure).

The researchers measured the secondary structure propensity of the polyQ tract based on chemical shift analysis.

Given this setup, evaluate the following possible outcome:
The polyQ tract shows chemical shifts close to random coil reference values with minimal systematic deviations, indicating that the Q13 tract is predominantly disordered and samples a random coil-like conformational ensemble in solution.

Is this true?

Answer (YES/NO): NO